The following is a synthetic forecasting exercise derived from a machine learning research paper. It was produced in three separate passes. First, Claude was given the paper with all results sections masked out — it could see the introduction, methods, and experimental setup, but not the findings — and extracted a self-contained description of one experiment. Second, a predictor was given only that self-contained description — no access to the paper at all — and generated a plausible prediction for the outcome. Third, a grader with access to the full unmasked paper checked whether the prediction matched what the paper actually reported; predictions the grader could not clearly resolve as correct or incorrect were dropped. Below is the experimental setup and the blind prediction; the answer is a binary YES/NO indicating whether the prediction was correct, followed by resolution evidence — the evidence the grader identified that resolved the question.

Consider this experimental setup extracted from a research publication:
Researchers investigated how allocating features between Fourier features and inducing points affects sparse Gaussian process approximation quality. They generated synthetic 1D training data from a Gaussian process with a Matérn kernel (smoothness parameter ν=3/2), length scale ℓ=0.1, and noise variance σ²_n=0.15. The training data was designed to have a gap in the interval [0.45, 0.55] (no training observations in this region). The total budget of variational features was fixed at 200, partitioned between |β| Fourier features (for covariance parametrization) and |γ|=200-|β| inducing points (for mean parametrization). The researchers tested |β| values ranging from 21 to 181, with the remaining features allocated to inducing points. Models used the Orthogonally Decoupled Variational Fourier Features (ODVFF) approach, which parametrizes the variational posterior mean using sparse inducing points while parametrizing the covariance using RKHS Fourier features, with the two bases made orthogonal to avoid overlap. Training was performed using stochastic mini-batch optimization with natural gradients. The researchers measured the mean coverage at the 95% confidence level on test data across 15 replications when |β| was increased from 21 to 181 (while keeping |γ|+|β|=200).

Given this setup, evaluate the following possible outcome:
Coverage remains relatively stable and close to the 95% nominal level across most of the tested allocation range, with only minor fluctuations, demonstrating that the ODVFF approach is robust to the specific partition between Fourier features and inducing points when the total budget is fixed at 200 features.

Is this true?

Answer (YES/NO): YES